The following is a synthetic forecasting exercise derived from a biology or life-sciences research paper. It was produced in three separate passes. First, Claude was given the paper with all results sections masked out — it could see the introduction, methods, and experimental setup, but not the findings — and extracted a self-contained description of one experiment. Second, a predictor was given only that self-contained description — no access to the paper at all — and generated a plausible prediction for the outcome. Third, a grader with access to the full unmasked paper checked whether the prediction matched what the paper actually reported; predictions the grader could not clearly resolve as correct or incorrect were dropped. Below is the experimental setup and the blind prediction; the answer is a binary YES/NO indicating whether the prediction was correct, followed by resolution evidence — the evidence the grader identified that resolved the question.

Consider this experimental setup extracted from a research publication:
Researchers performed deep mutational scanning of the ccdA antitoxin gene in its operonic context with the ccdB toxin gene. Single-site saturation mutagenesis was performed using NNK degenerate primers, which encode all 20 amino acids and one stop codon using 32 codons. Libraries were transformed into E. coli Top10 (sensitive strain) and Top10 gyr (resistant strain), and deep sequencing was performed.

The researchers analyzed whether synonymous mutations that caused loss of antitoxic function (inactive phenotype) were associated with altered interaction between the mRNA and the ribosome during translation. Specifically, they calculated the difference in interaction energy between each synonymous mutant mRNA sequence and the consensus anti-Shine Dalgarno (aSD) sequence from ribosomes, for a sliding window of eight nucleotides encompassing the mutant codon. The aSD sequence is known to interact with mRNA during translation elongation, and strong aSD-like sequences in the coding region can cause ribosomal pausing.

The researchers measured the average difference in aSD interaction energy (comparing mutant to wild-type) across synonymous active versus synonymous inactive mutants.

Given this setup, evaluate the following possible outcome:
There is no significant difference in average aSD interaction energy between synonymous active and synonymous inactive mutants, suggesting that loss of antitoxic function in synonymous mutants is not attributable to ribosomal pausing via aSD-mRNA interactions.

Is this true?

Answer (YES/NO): YES